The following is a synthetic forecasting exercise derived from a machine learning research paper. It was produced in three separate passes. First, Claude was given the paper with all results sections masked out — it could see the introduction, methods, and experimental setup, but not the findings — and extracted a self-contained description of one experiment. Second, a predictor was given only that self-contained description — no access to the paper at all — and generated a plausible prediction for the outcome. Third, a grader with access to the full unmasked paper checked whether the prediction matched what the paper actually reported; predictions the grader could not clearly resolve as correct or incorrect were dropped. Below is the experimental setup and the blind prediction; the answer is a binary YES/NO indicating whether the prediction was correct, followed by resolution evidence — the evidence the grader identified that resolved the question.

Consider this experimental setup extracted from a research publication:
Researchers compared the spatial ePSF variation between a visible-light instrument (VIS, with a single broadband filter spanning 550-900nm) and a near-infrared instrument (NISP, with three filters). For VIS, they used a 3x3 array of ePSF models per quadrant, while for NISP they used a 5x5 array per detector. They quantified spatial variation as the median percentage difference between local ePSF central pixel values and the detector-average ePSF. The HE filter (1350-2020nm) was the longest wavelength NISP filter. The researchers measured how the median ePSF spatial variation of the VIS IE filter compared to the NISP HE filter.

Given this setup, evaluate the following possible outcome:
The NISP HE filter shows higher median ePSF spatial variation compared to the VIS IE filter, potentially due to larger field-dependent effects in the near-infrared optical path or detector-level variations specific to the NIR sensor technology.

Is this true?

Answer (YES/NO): YES